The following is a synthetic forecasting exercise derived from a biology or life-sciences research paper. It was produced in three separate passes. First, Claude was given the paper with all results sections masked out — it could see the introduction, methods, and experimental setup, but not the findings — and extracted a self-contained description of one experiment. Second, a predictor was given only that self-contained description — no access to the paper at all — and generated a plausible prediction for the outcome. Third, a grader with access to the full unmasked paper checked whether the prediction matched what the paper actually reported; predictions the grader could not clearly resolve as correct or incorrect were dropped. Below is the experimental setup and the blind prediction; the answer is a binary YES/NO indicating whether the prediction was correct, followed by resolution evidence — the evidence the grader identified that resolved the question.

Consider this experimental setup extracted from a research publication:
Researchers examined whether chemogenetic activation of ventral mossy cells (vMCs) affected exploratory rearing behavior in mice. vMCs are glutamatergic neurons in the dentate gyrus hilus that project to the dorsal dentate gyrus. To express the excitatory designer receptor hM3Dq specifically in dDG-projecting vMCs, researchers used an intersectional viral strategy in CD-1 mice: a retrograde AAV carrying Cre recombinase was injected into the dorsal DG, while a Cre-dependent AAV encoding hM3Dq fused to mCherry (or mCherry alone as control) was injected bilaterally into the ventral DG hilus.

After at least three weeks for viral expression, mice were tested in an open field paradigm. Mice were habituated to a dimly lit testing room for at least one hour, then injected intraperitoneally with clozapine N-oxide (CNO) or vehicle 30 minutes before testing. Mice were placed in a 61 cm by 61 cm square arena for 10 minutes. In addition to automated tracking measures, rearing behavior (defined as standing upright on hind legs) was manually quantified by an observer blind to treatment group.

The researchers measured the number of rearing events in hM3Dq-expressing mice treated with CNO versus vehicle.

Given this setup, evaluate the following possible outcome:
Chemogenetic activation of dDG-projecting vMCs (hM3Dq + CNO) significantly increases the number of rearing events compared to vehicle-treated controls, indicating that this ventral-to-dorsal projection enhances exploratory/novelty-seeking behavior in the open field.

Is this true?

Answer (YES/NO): NO